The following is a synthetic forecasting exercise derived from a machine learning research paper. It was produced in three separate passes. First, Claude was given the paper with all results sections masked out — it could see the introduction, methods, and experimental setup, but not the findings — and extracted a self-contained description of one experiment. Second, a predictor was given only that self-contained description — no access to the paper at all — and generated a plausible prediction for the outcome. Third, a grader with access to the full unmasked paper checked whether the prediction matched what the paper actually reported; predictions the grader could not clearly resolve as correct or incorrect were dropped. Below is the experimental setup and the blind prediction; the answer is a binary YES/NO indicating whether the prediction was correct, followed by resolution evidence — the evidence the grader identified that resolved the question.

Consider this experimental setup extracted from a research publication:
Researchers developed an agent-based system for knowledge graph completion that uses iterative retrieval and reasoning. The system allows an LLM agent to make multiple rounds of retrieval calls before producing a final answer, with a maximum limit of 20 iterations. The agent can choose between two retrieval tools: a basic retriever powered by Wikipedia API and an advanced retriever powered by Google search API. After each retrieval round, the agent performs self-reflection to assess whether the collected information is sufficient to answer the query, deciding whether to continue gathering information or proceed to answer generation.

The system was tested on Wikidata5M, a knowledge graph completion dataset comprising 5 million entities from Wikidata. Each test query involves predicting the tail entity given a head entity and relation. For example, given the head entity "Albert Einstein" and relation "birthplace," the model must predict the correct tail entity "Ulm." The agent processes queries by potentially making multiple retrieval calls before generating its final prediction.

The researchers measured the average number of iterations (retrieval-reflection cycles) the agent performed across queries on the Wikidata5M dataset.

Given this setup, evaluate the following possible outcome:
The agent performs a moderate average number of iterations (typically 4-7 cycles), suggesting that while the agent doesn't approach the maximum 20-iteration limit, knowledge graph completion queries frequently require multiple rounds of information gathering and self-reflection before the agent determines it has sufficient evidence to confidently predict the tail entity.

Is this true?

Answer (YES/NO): NO